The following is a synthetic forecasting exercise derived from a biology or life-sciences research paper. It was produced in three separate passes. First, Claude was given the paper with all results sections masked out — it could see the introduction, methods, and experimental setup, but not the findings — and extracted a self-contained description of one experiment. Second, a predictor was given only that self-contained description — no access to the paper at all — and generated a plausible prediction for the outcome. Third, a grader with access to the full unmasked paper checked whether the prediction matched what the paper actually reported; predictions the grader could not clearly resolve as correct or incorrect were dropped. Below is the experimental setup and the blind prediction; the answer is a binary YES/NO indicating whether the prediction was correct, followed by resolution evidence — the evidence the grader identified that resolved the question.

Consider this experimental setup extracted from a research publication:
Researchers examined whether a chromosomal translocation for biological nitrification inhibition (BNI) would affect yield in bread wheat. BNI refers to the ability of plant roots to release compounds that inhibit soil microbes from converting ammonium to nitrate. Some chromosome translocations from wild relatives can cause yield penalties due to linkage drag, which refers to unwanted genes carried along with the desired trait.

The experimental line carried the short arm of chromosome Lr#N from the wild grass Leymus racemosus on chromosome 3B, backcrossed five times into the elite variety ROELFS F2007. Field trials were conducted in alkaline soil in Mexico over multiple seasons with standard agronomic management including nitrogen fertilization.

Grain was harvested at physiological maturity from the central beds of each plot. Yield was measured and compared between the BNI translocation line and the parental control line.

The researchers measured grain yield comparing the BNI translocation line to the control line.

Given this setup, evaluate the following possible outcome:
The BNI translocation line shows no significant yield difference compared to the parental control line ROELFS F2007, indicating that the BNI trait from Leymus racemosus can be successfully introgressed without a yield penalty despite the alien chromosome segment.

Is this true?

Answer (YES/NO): NO